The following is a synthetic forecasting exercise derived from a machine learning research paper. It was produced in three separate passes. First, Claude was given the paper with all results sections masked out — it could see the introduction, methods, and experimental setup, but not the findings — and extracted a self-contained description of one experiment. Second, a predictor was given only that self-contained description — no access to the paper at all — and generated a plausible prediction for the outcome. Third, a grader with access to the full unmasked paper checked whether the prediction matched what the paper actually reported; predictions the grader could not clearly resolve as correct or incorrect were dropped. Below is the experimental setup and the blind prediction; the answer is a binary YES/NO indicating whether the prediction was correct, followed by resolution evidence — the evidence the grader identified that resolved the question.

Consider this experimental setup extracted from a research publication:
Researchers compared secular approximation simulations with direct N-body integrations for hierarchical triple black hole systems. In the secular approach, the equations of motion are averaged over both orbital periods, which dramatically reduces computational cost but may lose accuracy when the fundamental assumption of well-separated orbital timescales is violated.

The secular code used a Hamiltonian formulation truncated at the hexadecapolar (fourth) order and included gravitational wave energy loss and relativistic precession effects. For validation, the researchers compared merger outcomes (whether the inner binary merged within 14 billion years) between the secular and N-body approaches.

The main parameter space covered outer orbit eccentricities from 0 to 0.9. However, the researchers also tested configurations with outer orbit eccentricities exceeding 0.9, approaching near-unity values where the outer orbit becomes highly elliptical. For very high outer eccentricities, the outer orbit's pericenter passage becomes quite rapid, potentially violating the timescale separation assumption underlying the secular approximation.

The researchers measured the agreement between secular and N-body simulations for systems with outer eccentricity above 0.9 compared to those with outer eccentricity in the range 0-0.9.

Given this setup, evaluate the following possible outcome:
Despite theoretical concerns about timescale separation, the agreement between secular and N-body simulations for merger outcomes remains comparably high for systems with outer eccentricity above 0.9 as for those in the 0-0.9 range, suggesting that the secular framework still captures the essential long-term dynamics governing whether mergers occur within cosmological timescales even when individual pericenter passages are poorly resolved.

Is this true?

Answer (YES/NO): NO